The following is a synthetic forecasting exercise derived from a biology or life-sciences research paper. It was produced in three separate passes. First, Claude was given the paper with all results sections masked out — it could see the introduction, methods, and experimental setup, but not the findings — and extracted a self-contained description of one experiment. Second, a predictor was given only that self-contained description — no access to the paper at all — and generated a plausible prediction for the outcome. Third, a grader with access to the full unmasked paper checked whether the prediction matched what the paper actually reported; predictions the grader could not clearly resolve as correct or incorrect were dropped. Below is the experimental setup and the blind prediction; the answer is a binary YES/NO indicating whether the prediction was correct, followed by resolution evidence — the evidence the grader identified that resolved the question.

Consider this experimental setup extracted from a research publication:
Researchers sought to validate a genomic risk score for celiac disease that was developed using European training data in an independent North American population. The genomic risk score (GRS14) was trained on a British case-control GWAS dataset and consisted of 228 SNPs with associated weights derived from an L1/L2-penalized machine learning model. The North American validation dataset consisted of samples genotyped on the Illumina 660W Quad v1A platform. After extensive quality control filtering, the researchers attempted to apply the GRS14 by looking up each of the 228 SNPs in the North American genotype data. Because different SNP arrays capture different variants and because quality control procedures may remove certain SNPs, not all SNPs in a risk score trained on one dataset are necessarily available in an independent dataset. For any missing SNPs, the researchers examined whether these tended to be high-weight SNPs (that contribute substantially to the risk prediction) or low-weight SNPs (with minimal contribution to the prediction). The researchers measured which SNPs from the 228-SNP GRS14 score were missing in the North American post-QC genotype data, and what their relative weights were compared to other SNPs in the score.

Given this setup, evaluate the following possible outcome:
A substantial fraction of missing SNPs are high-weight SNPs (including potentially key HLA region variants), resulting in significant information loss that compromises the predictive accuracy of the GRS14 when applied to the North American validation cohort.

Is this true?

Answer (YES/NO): NO